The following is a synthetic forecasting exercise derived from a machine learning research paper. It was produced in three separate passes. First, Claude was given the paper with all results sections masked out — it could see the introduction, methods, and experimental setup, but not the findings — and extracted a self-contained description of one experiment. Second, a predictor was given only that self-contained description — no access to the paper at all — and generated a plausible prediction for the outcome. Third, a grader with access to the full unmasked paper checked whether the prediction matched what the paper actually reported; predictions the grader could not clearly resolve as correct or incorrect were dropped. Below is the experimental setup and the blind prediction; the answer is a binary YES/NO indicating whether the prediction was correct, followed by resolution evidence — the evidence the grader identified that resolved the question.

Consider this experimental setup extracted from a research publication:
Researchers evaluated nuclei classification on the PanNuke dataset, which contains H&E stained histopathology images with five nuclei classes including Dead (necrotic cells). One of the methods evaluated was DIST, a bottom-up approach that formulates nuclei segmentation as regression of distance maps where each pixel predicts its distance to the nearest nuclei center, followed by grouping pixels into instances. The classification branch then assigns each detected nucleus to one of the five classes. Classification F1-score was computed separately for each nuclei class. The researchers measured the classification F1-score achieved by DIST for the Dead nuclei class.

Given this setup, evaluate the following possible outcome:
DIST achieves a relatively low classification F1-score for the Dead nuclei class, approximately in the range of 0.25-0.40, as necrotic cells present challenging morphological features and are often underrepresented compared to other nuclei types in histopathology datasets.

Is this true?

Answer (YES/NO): NO